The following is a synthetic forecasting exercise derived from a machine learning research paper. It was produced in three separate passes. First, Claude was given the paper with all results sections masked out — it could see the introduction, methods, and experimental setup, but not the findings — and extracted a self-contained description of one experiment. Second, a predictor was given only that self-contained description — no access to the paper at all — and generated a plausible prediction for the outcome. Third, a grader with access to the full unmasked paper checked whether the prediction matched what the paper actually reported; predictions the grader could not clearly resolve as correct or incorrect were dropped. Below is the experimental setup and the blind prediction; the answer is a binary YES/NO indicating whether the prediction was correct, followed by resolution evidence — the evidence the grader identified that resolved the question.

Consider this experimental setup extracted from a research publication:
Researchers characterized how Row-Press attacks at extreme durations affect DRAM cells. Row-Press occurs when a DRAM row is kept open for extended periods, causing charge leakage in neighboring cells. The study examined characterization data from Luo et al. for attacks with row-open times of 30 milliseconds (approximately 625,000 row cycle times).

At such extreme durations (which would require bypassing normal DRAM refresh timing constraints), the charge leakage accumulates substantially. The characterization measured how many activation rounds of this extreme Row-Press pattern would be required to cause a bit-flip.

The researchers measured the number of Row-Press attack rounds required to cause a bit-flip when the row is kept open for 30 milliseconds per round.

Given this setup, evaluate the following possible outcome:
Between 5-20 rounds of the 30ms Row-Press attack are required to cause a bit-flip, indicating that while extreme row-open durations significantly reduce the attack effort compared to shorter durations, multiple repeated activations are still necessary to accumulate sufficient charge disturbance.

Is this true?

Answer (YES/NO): NO